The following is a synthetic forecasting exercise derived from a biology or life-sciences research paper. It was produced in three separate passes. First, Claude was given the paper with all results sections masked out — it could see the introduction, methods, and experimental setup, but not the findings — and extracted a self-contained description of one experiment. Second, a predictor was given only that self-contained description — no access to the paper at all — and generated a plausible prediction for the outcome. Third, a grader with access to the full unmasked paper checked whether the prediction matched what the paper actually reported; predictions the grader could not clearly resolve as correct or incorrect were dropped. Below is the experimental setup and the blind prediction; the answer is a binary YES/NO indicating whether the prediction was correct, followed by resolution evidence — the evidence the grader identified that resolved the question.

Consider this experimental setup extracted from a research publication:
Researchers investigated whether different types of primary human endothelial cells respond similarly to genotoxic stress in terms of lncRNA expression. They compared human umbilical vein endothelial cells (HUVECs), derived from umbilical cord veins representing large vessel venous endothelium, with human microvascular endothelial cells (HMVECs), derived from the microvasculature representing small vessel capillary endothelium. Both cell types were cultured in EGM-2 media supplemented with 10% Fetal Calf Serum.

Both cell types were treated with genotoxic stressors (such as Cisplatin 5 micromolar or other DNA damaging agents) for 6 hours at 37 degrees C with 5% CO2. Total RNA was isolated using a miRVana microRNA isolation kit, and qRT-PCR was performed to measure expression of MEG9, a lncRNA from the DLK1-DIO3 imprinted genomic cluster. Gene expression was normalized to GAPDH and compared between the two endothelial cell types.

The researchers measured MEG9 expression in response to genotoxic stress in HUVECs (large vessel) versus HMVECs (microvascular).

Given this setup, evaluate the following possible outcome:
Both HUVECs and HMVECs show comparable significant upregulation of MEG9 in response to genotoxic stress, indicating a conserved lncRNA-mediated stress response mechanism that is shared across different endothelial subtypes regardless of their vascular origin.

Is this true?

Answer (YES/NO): YES